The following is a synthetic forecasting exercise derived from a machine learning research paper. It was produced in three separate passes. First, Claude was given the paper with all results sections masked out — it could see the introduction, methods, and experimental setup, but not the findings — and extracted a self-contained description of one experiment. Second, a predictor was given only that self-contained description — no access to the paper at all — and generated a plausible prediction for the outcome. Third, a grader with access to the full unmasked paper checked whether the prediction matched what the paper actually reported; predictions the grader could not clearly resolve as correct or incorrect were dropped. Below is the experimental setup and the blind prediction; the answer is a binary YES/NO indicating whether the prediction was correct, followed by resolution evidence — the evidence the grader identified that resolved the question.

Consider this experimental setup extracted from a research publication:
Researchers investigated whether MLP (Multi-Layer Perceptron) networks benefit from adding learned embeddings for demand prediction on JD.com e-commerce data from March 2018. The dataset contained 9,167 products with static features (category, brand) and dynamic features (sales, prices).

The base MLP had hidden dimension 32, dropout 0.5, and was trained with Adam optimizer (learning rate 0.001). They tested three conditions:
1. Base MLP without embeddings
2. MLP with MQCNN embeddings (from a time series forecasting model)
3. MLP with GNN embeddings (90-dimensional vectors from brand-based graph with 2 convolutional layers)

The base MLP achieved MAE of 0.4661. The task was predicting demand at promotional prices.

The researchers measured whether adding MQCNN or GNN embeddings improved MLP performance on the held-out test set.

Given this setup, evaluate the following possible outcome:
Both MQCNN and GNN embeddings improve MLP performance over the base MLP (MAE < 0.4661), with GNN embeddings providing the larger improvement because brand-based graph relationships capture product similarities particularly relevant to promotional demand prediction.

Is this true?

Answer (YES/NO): NO